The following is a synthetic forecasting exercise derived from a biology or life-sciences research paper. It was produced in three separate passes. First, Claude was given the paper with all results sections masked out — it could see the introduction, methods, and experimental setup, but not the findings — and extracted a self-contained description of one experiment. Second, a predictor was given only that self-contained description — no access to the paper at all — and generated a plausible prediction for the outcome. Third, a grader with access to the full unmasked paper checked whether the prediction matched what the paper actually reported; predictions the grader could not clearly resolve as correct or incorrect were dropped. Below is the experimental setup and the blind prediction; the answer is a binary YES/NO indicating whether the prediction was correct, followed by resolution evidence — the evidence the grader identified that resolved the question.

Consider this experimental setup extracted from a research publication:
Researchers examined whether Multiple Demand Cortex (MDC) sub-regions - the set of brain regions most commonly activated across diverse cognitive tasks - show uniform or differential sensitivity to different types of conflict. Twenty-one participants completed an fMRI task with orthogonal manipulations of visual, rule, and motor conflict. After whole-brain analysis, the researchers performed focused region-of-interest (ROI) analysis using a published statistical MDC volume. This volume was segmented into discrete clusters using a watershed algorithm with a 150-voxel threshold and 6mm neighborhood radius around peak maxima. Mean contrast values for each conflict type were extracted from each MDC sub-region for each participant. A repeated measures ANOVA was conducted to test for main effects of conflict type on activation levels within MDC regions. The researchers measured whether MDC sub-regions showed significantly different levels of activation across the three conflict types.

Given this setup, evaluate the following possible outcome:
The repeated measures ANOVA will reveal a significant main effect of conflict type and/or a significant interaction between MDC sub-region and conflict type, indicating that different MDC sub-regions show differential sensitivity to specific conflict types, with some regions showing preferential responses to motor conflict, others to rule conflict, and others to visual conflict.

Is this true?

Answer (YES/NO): YES